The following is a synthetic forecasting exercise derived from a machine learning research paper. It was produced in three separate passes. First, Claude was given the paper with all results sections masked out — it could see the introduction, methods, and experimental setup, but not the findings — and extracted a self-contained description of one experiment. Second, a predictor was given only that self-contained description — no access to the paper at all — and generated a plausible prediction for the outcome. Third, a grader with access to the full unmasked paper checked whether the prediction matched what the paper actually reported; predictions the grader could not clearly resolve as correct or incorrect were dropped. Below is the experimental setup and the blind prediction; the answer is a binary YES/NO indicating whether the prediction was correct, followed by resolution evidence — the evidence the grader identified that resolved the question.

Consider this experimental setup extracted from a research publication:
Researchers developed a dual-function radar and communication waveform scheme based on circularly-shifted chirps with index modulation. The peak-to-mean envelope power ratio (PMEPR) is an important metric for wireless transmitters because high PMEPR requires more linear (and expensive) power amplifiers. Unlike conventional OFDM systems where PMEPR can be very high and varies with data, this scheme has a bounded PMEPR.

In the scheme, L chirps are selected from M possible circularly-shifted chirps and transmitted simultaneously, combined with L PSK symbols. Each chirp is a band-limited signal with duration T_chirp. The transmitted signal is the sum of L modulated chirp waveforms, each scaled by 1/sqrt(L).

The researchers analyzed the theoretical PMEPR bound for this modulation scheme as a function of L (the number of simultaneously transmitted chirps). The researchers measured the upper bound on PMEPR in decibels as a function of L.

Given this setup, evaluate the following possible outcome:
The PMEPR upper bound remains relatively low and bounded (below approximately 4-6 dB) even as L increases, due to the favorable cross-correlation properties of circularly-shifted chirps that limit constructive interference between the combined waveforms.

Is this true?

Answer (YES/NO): NO